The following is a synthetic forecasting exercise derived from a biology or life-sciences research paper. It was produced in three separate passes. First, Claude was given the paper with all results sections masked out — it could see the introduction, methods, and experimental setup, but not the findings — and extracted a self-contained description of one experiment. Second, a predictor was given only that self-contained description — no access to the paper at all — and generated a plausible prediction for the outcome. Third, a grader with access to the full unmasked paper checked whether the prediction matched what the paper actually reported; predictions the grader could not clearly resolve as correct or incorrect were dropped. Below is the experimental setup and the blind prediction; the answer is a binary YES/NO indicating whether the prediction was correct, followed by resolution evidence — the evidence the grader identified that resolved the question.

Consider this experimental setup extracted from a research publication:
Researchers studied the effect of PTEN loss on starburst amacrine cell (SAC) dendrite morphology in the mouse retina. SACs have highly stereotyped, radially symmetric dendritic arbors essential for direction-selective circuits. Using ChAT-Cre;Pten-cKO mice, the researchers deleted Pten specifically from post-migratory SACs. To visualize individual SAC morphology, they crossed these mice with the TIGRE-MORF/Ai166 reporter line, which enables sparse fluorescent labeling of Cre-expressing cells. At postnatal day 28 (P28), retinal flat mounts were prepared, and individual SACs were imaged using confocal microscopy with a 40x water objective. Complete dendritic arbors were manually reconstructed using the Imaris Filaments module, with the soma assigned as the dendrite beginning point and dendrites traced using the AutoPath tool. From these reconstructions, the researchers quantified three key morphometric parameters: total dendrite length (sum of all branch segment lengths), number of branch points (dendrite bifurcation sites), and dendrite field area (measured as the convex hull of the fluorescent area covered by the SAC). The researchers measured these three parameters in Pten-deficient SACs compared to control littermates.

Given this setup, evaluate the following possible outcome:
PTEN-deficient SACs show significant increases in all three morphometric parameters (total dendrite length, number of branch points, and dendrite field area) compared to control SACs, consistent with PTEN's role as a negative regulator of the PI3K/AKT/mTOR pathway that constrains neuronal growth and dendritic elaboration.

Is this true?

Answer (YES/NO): NO